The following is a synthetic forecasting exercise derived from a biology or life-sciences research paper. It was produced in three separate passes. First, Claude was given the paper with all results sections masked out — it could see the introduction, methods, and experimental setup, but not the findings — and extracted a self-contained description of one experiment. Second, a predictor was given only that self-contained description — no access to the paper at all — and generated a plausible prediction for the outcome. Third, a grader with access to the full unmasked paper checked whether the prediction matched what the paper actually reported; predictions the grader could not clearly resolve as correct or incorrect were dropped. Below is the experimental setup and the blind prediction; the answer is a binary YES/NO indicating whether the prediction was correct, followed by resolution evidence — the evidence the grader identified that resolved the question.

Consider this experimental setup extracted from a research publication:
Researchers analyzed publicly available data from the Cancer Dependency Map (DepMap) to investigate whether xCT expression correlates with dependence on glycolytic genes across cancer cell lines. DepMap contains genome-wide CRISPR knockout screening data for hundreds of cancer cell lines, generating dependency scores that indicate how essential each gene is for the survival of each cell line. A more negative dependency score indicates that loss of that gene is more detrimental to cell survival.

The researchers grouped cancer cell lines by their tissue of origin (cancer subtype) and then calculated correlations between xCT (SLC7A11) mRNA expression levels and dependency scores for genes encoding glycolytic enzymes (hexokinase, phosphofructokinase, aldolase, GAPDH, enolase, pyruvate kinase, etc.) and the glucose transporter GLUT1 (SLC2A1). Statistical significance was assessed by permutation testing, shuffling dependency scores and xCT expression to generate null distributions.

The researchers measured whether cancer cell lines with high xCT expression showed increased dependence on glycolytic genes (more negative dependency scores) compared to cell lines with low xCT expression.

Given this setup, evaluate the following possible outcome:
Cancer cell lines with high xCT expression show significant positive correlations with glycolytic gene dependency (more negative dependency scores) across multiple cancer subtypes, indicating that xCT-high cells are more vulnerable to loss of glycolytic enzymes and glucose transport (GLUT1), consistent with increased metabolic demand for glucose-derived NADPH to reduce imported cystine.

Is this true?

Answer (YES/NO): YES